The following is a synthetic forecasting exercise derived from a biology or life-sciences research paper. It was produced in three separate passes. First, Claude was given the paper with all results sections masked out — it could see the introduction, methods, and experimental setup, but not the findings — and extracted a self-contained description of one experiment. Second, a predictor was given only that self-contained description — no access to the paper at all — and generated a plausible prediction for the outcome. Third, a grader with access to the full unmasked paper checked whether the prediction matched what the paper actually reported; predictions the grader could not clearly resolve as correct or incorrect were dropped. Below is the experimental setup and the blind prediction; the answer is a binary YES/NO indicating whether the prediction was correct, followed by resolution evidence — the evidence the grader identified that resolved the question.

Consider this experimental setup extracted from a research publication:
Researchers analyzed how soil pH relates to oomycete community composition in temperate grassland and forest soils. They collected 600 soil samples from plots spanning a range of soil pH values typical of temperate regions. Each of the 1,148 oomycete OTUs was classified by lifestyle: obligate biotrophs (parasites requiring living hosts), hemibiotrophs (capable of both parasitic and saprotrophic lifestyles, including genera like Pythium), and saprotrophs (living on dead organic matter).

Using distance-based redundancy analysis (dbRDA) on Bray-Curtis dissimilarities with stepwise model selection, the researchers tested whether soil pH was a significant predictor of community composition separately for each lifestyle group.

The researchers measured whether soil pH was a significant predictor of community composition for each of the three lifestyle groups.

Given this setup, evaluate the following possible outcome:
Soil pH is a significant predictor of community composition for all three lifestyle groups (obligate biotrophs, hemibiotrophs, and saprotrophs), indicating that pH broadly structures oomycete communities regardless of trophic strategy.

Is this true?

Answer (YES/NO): YES